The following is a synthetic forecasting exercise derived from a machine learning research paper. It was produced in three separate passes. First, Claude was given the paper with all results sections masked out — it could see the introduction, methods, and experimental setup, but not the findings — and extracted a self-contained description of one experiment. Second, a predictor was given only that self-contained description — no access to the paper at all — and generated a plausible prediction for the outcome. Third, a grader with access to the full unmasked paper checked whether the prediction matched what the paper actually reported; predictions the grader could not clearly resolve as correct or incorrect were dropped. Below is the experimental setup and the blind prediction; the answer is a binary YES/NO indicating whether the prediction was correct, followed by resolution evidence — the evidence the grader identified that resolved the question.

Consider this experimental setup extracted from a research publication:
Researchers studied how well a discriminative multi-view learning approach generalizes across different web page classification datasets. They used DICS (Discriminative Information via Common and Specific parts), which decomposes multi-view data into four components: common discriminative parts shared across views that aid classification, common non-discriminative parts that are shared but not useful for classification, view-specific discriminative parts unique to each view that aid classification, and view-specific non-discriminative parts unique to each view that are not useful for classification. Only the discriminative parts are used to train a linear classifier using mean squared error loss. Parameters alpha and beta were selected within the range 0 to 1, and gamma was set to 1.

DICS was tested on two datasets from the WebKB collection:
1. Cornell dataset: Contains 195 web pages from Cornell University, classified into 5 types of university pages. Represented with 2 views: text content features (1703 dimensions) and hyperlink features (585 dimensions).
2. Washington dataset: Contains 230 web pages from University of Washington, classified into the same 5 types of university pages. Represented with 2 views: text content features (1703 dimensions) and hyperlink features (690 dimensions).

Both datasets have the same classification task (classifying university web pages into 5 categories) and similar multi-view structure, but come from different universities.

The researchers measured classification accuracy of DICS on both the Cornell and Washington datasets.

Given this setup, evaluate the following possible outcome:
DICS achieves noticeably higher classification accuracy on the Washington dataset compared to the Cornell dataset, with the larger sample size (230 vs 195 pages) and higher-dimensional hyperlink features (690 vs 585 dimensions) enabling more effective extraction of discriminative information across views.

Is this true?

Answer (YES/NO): NO